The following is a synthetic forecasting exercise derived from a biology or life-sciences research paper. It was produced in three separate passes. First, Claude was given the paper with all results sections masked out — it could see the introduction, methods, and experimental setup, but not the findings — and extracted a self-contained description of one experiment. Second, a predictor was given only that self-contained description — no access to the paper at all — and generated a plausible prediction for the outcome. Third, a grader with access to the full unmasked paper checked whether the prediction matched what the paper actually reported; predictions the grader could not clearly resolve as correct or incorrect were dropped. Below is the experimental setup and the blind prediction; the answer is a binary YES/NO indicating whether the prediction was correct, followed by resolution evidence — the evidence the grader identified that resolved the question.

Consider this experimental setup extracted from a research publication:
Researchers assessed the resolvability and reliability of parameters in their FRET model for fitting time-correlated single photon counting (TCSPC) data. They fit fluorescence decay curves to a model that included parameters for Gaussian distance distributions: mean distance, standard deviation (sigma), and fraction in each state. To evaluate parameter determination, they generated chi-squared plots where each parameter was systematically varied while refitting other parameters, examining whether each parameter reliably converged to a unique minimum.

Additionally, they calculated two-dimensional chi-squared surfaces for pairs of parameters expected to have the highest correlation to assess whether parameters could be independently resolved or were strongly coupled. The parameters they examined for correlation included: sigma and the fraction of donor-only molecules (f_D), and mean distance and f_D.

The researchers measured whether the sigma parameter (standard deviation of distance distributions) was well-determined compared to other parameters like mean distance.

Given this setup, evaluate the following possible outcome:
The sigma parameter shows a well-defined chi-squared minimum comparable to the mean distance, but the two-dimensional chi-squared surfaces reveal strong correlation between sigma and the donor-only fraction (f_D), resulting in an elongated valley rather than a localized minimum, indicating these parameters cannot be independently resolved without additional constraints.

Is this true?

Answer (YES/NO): NO